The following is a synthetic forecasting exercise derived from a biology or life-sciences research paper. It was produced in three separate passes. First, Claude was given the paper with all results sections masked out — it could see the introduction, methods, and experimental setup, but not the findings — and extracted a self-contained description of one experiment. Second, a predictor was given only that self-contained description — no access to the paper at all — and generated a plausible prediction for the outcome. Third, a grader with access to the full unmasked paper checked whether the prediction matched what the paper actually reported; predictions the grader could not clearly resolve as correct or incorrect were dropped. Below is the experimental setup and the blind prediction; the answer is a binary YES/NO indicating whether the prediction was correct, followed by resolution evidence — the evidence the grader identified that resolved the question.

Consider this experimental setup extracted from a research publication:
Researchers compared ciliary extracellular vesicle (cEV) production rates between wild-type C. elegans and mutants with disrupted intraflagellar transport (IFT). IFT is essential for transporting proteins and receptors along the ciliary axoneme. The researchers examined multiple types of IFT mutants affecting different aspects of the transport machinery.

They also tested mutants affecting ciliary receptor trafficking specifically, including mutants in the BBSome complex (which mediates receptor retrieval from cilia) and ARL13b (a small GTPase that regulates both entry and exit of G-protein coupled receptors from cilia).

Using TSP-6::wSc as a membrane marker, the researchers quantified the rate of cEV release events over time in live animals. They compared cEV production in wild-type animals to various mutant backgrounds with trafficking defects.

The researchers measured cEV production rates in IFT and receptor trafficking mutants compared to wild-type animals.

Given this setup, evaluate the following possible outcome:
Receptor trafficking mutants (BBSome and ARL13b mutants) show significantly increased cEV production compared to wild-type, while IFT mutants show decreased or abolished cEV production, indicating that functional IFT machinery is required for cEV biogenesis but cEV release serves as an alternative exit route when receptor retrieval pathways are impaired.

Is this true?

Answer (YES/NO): NO